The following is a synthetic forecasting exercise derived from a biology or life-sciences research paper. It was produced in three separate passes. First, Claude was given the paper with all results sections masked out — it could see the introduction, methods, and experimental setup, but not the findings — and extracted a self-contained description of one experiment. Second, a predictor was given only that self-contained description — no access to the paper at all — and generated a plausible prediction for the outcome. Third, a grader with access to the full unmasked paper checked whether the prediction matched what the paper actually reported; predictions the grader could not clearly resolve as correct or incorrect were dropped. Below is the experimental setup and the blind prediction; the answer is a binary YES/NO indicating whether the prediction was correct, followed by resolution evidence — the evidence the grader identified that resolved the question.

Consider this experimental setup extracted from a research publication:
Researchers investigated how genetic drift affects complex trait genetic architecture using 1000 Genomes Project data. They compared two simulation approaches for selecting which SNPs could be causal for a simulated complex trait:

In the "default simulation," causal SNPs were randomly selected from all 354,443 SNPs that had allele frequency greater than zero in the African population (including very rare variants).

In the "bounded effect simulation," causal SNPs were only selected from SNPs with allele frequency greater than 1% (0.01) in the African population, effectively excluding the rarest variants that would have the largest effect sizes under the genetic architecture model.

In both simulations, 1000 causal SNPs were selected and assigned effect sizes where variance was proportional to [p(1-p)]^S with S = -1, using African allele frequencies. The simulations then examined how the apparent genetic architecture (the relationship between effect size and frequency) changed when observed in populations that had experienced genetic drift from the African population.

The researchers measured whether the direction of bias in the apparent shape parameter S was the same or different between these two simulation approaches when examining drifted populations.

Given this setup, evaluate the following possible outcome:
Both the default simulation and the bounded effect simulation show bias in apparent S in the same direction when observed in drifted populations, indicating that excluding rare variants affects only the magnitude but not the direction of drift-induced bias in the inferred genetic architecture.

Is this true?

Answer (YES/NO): NO